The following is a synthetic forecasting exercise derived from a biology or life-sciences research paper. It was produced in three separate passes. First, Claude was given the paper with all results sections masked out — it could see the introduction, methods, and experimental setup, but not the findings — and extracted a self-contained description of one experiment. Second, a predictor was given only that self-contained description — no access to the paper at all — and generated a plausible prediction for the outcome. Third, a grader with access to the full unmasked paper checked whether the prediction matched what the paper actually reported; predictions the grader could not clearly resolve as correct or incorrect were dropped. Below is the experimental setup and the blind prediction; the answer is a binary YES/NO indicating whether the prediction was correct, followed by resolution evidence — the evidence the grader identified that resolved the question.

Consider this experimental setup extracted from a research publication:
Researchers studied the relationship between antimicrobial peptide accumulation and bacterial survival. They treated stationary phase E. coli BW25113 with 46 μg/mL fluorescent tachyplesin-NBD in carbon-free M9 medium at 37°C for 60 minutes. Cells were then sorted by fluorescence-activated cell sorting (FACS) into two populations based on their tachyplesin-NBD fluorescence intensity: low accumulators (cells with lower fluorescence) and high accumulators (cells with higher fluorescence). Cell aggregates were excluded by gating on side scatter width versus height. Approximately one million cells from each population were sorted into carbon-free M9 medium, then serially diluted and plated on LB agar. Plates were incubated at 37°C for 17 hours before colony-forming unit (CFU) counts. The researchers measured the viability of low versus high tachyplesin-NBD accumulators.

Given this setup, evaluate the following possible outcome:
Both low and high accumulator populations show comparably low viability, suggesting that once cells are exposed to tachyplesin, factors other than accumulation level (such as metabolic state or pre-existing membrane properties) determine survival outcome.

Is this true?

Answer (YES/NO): NO